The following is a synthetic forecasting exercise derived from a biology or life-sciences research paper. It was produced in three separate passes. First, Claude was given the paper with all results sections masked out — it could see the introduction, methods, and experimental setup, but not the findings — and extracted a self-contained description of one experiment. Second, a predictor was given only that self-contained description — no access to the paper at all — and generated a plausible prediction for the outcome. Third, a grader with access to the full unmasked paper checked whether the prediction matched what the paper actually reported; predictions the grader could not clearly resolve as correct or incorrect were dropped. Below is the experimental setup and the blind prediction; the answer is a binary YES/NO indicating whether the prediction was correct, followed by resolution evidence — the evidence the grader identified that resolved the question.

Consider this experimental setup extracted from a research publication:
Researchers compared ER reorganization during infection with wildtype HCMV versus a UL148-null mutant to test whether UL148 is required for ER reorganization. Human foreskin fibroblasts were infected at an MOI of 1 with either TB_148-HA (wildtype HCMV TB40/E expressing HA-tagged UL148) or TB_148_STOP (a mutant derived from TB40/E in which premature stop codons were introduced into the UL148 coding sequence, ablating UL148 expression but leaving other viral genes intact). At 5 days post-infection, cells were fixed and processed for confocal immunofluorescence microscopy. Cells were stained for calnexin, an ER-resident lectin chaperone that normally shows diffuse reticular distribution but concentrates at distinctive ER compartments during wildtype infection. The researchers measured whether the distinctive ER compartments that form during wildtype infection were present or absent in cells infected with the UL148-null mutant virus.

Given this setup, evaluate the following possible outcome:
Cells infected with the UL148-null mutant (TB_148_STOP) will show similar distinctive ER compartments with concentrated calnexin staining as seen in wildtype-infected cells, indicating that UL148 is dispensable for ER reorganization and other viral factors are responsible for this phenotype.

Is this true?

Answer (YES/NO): NO